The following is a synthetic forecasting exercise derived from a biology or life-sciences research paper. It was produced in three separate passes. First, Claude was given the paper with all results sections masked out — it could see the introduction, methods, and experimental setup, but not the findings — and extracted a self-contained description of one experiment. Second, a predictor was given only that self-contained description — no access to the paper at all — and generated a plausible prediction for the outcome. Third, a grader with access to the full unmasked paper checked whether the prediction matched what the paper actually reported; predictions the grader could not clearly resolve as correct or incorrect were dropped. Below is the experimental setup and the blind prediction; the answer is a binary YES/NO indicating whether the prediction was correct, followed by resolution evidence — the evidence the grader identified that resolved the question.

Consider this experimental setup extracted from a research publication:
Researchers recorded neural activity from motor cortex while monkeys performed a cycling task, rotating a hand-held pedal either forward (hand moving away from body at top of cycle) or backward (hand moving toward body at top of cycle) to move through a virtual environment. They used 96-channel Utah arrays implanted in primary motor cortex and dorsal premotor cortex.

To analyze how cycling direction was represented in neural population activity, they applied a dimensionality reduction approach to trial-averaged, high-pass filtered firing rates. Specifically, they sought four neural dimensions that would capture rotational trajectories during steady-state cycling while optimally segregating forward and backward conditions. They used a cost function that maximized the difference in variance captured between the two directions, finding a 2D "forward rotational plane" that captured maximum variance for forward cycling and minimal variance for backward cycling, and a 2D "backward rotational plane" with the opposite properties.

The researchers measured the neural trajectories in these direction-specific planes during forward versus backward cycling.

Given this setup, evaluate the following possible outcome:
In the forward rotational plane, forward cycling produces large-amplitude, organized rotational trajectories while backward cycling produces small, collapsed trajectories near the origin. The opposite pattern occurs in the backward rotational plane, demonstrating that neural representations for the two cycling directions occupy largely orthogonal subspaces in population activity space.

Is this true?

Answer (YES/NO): NO